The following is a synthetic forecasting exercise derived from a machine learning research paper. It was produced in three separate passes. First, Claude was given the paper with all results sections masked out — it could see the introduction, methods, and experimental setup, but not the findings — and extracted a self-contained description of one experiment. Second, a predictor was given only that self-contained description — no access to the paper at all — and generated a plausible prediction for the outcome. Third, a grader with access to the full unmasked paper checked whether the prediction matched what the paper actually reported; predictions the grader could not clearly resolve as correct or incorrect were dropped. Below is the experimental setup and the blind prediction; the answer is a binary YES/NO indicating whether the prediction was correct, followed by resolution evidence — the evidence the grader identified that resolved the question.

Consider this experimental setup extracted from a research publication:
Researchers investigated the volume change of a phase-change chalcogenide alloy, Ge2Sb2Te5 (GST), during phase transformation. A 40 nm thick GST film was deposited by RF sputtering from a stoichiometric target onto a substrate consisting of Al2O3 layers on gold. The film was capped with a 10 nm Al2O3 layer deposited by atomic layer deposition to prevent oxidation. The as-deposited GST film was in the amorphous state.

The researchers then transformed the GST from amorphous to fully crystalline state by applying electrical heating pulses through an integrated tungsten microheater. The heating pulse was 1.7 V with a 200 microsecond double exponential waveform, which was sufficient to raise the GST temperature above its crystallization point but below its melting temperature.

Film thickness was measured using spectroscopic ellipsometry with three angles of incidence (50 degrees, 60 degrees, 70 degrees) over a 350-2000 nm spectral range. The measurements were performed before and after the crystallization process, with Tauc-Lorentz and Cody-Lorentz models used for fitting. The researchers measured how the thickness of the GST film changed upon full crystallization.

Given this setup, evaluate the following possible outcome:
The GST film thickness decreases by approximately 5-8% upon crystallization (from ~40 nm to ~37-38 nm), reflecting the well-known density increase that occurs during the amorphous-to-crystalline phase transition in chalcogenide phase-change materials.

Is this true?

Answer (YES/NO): YES